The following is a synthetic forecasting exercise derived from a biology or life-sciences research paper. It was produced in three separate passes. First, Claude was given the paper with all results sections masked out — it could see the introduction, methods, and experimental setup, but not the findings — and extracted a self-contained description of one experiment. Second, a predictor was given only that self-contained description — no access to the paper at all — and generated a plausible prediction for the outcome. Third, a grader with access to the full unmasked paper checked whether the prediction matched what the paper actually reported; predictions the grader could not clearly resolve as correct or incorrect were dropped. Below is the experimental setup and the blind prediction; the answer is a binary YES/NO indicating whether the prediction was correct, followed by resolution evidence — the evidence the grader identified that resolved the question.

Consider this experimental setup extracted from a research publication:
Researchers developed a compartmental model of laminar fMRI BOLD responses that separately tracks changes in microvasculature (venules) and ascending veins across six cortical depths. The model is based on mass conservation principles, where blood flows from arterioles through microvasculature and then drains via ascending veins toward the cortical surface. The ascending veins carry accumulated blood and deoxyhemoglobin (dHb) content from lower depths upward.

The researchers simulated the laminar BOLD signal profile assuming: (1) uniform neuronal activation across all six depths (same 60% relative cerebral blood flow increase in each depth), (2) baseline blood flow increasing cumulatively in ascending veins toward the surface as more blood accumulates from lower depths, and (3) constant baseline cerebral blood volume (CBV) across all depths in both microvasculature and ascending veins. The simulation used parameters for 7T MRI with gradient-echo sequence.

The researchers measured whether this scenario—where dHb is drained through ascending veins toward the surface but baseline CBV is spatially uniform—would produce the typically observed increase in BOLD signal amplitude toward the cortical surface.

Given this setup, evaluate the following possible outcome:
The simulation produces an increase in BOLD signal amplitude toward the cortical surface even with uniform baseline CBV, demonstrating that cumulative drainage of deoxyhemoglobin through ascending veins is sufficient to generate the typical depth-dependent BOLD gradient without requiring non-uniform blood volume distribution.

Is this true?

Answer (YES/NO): NO